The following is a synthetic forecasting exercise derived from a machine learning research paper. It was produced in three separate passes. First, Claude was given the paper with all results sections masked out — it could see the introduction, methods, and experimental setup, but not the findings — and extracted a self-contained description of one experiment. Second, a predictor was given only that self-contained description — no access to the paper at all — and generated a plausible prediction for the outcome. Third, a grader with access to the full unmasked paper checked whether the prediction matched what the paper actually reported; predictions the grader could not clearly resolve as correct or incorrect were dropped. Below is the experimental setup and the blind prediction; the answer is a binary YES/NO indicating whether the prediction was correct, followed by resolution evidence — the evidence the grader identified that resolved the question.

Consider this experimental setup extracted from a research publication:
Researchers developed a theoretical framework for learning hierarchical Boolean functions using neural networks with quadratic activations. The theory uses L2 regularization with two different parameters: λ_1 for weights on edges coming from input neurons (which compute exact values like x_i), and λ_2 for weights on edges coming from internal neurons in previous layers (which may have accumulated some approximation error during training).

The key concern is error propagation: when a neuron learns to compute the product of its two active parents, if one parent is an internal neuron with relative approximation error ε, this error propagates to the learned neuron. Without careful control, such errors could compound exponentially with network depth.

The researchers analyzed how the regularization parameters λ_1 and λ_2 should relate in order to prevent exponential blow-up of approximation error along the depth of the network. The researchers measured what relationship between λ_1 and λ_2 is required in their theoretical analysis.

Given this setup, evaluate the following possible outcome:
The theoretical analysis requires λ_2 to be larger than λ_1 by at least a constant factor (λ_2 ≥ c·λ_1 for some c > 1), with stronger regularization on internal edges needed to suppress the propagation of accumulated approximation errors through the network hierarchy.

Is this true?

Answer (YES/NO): YES